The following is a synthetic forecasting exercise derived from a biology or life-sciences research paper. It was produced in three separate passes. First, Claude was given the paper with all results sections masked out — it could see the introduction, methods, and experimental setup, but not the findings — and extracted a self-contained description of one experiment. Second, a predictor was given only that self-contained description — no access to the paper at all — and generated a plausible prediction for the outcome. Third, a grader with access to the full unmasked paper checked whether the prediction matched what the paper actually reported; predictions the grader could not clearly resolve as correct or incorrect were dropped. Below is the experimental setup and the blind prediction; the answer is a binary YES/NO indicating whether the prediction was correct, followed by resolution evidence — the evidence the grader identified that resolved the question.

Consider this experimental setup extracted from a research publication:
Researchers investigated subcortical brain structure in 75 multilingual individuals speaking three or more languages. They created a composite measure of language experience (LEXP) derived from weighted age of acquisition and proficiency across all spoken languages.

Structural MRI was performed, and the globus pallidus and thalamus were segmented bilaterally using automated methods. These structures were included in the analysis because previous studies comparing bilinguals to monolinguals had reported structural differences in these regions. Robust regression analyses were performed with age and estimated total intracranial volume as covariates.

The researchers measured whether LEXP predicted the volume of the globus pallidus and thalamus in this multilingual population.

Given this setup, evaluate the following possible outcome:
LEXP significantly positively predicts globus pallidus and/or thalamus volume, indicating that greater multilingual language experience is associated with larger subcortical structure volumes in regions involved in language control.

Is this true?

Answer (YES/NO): NO